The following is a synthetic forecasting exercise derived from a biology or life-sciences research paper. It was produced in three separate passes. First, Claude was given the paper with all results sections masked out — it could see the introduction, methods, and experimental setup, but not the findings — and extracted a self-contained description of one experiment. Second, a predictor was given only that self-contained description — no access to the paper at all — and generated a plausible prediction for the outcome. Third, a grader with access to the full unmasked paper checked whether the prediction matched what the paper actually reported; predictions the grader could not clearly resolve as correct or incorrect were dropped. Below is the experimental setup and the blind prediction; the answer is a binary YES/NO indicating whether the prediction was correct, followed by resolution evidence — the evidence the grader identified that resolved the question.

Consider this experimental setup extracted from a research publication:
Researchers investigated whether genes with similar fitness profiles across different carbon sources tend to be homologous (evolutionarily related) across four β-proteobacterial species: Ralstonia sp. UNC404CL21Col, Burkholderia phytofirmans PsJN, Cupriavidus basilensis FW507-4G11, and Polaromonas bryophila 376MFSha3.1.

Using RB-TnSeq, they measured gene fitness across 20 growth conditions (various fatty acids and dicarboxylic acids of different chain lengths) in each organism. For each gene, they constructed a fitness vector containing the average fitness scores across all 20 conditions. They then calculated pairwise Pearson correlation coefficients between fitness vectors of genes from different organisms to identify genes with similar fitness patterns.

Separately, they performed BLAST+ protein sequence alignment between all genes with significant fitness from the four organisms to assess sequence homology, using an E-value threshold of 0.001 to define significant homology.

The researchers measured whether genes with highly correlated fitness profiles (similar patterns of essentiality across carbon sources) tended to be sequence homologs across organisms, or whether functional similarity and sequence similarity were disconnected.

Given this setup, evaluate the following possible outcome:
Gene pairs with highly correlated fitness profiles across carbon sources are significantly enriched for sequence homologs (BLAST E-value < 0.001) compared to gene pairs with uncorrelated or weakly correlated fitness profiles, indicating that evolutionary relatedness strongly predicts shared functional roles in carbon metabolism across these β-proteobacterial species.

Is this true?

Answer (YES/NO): YES